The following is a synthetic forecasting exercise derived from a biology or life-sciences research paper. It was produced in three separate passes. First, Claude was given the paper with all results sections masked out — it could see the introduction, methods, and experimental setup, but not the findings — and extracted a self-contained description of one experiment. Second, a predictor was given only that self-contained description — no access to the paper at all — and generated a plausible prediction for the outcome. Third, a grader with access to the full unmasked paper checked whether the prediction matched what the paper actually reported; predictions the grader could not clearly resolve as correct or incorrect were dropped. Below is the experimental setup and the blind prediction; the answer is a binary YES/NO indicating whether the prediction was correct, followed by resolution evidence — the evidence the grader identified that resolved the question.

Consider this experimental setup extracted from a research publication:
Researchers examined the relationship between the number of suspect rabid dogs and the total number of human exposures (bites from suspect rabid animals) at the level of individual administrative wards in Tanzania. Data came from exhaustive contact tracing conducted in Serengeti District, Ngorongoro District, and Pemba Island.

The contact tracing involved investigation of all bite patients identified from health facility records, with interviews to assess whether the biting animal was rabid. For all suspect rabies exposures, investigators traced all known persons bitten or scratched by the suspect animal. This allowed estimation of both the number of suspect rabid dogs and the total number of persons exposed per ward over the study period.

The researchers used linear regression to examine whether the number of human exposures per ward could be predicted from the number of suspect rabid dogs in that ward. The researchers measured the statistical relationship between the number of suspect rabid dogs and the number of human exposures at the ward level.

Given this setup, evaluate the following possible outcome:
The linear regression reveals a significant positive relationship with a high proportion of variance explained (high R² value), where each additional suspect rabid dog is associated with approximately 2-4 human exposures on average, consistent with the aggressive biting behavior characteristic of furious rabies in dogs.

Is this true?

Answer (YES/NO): NO